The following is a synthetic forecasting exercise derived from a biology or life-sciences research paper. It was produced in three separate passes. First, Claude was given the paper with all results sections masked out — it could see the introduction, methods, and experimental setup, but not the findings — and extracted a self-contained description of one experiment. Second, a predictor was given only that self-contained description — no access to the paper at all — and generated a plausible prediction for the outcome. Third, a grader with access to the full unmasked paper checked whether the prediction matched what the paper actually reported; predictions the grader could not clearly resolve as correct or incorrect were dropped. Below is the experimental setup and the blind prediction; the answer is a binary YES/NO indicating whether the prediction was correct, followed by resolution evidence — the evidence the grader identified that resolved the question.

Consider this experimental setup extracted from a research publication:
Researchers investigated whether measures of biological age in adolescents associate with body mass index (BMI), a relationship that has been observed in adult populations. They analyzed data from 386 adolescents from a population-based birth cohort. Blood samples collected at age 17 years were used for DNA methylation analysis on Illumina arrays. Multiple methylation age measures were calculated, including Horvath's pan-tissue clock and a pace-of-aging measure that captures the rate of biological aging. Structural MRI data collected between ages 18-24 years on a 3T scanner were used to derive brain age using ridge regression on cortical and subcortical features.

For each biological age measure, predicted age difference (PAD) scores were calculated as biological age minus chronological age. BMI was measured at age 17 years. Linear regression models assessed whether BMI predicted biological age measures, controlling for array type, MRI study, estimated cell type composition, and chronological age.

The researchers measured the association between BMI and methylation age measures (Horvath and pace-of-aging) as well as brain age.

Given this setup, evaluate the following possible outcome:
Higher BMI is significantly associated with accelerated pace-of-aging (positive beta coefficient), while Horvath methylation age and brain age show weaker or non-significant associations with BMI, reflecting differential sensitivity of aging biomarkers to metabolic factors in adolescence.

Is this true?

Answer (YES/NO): NO